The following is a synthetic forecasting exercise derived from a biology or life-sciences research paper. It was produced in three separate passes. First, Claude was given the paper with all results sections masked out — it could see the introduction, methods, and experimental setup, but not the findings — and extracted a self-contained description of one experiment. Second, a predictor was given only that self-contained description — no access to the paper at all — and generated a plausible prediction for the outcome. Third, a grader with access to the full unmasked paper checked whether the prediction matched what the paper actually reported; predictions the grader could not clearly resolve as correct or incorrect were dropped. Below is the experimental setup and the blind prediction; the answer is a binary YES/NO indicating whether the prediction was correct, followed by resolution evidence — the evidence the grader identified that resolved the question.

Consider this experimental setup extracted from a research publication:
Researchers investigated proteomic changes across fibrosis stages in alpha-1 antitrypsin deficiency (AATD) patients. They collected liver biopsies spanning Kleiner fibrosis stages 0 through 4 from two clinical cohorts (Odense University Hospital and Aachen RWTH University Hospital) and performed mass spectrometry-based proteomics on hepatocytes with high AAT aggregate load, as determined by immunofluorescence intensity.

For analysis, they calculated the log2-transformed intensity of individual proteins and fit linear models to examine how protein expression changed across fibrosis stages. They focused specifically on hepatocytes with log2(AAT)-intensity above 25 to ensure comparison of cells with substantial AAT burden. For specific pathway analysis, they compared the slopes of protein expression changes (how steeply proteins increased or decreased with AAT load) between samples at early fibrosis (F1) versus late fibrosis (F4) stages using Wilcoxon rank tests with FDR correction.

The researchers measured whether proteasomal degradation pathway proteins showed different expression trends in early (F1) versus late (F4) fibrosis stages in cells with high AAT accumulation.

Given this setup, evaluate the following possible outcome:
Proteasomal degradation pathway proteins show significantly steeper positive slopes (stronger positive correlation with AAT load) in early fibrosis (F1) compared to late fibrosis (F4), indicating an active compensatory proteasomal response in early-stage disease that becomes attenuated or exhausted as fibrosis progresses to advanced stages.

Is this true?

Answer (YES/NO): NO